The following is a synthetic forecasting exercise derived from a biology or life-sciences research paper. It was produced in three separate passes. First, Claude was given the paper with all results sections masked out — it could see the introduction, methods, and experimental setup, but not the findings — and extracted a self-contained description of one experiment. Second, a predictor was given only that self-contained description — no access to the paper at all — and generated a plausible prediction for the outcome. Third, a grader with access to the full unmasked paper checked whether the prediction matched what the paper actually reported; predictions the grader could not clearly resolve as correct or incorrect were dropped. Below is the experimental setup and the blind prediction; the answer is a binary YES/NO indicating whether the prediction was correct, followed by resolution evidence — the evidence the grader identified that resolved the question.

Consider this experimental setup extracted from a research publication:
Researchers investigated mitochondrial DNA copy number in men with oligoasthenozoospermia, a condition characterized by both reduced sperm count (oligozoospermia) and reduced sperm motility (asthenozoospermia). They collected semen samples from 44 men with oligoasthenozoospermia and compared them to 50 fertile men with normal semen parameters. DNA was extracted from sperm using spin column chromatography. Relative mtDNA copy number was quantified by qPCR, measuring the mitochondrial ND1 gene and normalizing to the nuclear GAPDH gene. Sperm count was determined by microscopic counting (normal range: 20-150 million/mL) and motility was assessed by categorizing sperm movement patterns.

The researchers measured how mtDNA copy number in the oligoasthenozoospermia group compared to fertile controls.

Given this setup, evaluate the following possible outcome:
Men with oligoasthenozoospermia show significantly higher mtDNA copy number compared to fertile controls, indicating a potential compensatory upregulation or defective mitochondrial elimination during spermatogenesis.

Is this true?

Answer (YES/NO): YES